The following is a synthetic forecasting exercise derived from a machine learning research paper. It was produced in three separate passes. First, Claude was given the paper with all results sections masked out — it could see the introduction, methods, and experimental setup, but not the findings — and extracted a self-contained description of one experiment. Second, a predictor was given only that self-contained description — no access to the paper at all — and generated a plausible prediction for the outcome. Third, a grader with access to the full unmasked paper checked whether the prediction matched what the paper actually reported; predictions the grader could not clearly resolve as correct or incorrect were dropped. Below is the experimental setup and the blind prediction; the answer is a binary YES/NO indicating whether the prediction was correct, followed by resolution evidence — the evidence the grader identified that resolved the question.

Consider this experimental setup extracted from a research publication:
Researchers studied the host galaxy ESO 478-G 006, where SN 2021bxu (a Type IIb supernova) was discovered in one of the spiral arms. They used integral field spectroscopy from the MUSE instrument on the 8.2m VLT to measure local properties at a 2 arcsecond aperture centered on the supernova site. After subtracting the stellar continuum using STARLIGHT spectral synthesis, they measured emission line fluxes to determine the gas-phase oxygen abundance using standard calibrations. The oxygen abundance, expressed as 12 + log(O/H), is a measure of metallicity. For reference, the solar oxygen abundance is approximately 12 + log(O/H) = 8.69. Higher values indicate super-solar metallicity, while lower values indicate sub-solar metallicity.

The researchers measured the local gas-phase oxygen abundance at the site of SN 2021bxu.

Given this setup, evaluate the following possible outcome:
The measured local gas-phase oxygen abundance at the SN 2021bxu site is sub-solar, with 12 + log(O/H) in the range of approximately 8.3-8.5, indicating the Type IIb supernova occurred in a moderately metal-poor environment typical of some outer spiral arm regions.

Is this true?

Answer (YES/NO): NO